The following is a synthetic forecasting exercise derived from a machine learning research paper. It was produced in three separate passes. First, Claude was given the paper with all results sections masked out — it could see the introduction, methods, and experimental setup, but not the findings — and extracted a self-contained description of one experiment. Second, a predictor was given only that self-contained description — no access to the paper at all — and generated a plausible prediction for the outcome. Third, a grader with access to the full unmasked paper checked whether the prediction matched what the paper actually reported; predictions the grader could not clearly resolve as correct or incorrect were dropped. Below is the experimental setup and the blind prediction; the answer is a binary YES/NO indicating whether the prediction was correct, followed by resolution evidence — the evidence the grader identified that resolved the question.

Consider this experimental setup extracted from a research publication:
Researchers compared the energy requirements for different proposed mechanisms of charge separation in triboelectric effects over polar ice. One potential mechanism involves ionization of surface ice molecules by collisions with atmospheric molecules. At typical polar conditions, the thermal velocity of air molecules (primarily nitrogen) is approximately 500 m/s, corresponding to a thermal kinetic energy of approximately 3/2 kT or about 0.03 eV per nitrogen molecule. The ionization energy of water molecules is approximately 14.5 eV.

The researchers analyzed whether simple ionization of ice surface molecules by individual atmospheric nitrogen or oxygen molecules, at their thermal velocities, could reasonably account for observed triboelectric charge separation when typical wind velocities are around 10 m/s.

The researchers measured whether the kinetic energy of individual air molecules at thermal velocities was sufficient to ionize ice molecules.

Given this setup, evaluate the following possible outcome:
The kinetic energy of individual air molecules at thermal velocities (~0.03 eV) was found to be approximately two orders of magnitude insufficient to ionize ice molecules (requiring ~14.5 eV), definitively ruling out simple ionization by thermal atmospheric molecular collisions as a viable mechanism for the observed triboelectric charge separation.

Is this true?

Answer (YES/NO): NO